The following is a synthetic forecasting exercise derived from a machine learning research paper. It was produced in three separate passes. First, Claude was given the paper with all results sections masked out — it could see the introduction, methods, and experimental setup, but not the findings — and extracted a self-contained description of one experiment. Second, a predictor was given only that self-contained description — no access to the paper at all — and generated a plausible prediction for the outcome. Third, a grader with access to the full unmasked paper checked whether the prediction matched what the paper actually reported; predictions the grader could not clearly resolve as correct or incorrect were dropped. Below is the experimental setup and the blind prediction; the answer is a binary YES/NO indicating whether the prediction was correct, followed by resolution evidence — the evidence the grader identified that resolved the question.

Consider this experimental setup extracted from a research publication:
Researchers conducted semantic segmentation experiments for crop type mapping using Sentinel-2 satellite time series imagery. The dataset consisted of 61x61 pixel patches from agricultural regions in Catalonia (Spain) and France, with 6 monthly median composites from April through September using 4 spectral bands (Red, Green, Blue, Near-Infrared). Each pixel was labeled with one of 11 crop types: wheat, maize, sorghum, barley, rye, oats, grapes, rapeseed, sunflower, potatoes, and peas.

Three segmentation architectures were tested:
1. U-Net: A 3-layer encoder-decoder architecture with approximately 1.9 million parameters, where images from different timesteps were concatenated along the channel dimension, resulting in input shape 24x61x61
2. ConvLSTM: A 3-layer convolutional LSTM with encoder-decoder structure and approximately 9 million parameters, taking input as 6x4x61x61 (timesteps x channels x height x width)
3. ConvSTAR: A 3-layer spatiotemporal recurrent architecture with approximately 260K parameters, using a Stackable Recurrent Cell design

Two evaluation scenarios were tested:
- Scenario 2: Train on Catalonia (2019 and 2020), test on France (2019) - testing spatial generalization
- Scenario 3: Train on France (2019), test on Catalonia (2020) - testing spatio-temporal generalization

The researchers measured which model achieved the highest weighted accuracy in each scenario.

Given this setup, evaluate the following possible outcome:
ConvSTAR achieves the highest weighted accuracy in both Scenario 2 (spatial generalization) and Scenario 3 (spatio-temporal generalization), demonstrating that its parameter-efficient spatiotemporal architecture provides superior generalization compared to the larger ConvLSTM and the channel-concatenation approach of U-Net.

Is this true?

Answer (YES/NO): NO